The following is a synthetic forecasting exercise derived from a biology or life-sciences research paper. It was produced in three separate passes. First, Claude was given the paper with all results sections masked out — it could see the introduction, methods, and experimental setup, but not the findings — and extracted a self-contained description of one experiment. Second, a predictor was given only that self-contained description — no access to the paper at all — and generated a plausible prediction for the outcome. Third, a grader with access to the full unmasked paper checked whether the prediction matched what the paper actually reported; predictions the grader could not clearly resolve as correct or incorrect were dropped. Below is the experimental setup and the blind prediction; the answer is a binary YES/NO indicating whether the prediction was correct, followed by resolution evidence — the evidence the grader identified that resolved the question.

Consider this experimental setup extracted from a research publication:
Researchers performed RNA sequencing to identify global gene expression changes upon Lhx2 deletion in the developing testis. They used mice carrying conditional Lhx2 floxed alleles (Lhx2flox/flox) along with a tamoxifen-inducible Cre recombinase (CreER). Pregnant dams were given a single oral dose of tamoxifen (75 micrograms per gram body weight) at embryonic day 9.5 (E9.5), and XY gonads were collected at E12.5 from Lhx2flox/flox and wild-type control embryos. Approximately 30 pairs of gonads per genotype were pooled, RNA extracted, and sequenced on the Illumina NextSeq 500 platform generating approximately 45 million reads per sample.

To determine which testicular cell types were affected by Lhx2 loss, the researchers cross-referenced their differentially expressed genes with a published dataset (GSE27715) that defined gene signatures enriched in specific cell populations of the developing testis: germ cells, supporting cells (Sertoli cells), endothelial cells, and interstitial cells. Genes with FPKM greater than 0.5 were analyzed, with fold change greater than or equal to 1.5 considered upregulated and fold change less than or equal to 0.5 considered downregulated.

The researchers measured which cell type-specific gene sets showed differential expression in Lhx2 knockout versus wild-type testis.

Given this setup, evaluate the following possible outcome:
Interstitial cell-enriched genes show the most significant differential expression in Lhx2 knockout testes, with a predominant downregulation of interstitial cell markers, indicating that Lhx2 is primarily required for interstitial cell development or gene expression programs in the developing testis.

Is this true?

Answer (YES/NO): NO